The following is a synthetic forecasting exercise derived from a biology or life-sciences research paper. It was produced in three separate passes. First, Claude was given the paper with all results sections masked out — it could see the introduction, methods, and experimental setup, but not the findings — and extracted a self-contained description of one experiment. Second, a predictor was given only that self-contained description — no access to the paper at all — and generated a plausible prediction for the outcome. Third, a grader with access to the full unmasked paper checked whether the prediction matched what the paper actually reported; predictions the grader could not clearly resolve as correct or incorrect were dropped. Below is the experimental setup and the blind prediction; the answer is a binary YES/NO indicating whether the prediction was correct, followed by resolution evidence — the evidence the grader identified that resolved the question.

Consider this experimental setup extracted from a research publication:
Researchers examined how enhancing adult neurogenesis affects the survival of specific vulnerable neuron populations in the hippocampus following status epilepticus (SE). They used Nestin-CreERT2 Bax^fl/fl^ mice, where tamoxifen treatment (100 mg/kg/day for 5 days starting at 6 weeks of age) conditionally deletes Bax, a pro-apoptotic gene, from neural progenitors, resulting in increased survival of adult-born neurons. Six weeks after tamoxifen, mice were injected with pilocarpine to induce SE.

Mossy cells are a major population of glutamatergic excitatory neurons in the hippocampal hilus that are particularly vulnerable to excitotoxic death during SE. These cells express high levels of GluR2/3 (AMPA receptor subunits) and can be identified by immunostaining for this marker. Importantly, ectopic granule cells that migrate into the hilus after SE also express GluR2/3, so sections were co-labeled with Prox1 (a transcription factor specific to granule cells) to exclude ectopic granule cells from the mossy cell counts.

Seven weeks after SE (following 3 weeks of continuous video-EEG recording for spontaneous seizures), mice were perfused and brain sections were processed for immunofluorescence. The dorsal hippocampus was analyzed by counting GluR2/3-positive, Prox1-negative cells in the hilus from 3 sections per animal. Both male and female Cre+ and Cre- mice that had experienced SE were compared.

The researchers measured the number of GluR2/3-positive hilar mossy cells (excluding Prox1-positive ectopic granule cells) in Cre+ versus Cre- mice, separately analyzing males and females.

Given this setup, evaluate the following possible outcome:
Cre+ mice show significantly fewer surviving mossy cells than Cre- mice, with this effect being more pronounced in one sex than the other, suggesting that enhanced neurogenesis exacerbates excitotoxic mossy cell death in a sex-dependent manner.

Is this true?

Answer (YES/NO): NO